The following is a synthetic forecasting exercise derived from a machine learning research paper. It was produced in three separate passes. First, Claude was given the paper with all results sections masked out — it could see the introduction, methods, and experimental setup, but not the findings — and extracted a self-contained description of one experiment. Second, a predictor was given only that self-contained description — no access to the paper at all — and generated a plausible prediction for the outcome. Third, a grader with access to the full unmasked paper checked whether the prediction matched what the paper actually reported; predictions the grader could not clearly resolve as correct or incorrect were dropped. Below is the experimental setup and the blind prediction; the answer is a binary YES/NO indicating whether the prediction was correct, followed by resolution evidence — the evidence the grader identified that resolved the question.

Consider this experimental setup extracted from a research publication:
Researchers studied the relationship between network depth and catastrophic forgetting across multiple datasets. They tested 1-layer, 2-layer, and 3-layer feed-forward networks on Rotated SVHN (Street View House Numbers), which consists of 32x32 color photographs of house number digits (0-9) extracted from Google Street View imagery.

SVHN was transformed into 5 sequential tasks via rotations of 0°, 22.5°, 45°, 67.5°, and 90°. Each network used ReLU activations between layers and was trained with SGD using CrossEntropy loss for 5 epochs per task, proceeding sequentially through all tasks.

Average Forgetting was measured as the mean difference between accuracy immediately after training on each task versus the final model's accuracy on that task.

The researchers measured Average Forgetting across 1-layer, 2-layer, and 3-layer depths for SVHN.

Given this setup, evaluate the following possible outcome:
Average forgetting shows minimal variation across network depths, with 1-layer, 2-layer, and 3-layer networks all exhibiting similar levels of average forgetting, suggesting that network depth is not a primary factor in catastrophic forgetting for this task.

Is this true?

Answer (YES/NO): YES